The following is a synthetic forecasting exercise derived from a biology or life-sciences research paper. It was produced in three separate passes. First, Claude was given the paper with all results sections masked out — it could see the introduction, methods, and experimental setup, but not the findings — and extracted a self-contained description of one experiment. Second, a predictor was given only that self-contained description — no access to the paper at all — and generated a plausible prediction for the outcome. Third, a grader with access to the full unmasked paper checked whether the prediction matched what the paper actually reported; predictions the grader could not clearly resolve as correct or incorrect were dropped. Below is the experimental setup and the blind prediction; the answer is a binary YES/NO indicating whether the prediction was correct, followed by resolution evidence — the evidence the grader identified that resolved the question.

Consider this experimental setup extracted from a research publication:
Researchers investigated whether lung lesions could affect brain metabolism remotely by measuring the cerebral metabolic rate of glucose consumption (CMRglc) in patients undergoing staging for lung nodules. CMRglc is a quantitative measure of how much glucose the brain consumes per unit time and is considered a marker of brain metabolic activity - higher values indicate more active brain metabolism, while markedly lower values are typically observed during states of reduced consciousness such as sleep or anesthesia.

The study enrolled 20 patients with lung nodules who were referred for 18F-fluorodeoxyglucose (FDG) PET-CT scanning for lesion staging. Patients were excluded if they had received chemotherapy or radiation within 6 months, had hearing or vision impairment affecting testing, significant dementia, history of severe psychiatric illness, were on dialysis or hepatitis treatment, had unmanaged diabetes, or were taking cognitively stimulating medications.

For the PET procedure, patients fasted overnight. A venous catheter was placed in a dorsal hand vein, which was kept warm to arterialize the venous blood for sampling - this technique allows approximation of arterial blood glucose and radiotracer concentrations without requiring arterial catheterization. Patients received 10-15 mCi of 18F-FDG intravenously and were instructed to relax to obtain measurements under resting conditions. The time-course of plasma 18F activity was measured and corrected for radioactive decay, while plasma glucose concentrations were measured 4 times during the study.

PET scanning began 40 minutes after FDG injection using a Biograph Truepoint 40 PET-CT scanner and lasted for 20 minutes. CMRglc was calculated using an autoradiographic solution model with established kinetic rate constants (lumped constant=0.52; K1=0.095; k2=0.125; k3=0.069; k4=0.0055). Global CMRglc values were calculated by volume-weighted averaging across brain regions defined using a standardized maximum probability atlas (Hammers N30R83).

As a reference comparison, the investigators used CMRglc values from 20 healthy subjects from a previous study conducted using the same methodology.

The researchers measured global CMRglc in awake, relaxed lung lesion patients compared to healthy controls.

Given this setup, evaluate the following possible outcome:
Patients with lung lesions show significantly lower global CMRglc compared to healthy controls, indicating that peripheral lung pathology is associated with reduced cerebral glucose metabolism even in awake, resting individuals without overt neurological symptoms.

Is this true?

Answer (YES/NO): NO